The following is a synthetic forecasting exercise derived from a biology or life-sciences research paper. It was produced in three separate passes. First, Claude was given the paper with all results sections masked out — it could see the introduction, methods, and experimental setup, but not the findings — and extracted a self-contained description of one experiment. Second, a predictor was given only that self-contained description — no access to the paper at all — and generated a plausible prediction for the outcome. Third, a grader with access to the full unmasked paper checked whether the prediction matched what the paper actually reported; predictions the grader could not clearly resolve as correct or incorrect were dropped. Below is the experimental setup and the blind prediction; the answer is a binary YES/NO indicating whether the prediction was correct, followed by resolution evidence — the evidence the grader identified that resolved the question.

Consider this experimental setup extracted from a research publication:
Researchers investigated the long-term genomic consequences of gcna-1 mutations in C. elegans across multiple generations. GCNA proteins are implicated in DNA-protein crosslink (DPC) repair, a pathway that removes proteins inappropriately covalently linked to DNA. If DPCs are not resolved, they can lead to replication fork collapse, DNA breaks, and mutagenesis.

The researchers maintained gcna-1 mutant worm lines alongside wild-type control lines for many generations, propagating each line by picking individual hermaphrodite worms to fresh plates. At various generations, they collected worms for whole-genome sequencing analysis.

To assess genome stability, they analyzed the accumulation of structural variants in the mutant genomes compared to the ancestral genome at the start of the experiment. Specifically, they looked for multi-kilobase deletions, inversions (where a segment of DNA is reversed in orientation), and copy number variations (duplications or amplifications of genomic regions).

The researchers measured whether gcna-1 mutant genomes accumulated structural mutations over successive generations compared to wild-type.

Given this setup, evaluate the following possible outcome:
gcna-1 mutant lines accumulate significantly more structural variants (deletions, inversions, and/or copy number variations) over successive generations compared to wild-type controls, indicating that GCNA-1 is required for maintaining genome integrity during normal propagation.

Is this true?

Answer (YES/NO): YES